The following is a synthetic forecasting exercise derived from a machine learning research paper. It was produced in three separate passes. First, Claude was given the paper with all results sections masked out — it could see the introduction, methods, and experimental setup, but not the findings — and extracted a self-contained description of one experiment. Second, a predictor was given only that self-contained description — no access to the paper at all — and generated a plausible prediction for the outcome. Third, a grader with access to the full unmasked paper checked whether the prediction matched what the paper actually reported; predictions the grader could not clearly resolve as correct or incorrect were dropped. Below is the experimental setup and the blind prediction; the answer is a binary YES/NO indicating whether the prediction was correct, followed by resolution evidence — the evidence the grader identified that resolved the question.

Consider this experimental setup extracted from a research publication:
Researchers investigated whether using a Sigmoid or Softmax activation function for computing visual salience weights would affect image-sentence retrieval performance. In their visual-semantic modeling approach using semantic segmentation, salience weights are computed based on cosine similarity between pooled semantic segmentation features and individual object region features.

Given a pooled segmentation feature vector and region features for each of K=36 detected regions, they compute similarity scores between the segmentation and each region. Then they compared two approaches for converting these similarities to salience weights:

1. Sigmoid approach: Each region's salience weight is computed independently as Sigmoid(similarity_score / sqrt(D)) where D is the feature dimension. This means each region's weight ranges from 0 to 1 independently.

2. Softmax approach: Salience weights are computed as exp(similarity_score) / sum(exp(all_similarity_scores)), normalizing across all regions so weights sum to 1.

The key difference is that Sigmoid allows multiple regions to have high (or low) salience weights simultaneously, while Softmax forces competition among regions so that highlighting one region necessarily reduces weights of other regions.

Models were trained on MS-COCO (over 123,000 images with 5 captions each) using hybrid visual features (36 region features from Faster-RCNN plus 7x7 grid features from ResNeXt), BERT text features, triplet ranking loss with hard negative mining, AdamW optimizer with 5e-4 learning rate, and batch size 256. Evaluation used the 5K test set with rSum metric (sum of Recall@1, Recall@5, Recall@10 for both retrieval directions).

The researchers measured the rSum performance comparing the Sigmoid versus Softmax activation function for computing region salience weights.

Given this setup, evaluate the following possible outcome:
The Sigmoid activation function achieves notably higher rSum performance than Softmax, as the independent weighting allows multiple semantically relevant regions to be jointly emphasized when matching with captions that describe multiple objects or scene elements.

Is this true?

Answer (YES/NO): NO